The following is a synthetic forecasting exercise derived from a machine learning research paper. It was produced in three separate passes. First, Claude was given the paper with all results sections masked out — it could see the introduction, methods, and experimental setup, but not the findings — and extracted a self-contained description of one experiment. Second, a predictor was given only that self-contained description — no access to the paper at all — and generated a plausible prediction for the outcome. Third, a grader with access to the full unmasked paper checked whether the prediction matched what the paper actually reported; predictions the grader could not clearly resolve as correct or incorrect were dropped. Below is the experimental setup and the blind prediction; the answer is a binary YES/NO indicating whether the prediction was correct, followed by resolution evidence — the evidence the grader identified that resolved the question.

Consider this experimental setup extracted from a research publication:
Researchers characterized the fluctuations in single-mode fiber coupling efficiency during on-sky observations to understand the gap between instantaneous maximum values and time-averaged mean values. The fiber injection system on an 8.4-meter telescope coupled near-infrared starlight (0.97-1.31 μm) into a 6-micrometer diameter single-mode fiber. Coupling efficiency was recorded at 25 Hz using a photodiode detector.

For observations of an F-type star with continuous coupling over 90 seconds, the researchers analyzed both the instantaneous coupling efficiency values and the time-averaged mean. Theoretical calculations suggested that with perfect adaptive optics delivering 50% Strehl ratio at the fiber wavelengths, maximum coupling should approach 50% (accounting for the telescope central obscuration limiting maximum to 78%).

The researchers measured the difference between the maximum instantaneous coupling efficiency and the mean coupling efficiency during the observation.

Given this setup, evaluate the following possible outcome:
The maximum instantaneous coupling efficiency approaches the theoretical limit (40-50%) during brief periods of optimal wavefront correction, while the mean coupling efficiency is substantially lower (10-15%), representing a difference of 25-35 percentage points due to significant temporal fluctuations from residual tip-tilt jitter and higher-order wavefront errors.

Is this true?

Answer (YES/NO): NO